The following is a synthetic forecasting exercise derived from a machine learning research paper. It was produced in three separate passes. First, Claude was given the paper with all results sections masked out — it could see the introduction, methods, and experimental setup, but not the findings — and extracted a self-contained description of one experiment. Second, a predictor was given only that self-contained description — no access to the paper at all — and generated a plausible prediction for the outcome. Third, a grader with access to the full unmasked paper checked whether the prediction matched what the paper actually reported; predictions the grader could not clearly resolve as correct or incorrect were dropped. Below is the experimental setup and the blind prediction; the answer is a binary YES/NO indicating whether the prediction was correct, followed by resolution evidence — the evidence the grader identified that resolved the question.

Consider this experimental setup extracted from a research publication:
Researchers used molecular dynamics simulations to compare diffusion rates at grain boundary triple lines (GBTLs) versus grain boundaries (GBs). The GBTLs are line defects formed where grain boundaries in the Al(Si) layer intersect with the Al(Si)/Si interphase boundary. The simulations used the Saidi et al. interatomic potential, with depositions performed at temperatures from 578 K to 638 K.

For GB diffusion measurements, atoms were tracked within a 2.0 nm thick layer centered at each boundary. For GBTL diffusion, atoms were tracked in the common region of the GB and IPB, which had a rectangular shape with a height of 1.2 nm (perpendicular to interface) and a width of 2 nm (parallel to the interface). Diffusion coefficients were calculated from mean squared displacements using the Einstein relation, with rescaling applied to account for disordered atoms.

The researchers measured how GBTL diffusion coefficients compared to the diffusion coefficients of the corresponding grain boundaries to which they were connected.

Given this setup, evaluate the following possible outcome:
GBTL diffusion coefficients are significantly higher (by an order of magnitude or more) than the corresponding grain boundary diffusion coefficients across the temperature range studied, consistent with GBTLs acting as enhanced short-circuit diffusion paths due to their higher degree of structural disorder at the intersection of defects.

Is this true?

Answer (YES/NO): NO